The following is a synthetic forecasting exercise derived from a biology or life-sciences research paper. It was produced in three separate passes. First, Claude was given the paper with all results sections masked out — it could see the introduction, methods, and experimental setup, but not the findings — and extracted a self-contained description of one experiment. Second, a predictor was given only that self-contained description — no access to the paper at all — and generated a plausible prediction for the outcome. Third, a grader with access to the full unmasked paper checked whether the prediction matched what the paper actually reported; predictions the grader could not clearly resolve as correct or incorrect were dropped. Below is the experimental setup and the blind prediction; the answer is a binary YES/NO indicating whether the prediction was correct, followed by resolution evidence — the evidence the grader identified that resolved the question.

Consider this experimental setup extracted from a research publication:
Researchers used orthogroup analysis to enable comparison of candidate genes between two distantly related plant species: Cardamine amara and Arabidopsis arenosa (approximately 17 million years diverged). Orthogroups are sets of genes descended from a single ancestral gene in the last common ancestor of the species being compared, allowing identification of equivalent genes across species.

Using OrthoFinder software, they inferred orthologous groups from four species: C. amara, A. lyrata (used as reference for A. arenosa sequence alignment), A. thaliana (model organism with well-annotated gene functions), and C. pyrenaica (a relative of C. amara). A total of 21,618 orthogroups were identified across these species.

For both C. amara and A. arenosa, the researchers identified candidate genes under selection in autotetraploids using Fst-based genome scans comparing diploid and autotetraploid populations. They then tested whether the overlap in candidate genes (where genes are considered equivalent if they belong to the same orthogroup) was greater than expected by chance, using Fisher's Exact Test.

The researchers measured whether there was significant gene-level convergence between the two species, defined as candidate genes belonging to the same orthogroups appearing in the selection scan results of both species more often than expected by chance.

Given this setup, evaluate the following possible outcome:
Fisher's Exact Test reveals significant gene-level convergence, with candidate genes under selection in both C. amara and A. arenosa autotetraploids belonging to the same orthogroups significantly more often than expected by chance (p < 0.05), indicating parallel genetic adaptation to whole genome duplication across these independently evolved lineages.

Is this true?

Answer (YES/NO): NO